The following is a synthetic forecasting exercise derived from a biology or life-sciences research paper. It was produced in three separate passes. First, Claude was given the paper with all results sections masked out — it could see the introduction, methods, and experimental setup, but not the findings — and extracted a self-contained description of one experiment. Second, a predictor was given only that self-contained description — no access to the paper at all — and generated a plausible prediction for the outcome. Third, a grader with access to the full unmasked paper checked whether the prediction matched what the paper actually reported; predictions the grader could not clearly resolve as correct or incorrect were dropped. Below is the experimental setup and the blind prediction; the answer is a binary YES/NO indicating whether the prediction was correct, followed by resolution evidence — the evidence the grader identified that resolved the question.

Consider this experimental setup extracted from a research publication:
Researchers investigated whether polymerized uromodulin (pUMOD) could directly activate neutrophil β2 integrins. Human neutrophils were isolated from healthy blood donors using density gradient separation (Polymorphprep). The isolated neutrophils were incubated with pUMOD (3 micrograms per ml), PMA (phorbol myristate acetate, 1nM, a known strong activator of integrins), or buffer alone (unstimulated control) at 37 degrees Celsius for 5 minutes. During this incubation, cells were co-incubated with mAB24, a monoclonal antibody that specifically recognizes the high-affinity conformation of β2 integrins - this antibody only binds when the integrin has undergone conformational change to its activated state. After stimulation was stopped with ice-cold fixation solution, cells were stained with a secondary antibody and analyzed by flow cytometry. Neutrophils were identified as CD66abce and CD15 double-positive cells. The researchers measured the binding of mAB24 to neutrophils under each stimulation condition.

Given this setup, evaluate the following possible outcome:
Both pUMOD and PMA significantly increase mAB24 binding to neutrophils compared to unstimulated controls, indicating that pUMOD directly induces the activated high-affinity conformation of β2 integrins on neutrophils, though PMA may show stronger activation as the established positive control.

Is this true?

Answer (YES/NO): NO